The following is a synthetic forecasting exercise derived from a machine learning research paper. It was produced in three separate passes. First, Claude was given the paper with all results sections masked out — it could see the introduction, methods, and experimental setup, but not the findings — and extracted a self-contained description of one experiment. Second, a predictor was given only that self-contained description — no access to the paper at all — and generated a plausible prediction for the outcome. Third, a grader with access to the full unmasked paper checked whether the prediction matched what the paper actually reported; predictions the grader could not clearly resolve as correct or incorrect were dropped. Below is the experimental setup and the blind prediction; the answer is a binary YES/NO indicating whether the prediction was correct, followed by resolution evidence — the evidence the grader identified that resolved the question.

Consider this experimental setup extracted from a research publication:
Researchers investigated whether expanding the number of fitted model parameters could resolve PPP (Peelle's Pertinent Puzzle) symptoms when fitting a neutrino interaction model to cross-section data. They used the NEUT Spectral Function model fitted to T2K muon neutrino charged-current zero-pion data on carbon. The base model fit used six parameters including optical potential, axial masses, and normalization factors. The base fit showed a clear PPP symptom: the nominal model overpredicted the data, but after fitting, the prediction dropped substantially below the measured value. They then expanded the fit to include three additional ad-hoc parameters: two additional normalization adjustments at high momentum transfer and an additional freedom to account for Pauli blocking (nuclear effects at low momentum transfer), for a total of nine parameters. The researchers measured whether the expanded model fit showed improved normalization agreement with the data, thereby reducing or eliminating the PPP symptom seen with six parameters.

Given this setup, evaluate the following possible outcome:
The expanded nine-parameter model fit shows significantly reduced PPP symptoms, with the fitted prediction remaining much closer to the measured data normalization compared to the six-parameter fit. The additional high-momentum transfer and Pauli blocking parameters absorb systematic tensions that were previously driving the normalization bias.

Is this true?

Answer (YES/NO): NO